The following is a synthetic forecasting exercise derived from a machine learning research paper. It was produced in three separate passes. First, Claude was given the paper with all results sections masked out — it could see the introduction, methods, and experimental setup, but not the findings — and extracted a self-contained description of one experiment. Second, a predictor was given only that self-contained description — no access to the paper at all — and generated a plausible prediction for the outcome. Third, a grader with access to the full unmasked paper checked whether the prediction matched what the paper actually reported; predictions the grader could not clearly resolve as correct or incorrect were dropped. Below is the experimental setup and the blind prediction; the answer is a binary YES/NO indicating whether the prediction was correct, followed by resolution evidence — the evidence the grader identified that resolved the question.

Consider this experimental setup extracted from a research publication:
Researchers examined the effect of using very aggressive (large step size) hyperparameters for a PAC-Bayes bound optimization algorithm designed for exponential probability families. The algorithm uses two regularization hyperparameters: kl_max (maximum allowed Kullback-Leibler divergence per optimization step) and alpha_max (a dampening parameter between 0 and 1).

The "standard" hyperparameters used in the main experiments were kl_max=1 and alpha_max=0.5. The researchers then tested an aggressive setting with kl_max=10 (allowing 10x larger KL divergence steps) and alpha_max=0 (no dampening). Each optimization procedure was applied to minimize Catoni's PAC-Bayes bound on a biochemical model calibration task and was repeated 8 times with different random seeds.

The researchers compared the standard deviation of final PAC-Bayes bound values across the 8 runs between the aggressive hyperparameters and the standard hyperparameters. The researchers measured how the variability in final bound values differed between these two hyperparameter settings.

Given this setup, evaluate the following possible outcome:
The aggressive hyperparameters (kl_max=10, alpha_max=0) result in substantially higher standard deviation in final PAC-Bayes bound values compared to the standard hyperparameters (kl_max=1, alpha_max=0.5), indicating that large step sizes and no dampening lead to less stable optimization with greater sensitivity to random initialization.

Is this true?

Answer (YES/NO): YES